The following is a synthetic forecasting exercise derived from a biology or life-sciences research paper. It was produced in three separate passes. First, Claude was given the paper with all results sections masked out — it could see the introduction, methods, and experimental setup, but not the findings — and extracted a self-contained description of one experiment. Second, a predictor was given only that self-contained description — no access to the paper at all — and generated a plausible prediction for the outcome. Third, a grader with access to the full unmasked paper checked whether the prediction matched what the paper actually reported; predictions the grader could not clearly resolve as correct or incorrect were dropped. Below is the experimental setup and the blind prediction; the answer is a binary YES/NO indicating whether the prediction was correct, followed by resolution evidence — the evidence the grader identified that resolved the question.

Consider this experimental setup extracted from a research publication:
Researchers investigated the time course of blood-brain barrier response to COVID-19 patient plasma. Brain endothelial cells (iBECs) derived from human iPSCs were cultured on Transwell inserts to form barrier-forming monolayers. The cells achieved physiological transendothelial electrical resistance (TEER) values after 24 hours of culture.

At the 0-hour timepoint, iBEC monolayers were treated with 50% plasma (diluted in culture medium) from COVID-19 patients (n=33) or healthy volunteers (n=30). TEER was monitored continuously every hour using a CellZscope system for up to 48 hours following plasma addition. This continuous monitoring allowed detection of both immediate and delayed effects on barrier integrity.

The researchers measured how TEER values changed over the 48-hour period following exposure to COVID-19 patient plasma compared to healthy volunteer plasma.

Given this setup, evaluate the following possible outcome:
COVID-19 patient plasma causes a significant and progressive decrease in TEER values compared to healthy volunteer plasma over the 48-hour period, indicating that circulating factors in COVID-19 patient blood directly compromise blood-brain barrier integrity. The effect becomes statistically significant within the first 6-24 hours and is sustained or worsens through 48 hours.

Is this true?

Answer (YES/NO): NO